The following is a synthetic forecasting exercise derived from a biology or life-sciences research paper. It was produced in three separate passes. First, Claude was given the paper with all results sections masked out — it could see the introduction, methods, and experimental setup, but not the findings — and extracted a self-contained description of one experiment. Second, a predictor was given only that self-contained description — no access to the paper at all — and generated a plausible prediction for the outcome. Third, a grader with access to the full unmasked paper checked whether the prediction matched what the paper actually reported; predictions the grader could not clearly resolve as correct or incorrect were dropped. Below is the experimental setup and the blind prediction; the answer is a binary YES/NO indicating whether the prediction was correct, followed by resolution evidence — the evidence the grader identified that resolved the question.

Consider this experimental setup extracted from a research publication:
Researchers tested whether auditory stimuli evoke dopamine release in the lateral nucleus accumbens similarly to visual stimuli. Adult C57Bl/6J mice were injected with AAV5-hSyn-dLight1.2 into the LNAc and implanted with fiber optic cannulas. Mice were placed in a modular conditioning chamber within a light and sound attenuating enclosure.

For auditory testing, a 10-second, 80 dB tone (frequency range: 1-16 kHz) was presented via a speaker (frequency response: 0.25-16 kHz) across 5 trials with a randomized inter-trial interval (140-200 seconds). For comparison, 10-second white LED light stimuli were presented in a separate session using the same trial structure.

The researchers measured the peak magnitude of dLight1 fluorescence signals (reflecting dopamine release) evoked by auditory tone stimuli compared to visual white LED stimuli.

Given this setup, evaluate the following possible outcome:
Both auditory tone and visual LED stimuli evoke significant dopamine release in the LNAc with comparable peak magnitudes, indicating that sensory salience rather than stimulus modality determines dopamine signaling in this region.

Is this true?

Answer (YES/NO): NO